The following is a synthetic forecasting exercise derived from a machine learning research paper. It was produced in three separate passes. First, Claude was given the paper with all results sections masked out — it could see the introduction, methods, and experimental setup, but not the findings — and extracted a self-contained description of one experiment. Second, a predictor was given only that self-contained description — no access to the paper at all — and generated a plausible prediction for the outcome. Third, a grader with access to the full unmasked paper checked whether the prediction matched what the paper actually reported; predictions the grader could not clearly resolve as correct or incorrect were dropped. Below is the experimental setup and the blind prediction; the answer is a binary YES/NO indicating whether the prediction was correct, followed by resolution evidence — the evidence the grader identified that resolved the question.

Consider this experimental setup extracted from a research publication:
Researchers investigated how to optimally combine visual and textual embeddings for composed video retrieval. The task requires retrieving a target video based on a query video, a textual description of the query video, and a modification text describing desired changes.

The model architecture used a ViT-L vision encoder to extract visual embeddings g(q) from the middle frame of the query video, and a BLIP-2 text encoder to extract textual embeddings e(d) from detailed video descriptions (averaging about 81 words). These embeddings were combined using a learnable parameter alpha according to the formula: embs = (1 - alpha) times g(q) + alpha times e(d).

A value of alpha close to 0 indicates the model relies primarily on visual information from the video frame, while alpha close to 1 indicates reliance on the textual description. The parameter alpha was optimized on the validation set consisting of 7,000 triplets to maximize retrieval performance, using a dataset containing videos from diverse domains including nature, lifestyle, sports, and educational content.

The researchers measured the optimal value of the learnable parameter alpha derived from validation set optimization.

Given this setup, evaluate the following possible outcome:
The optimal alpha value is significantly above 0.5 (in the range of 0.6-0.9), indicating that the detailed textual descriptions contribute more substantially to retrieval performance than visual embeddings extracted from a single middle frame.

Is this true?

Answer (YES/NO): NO